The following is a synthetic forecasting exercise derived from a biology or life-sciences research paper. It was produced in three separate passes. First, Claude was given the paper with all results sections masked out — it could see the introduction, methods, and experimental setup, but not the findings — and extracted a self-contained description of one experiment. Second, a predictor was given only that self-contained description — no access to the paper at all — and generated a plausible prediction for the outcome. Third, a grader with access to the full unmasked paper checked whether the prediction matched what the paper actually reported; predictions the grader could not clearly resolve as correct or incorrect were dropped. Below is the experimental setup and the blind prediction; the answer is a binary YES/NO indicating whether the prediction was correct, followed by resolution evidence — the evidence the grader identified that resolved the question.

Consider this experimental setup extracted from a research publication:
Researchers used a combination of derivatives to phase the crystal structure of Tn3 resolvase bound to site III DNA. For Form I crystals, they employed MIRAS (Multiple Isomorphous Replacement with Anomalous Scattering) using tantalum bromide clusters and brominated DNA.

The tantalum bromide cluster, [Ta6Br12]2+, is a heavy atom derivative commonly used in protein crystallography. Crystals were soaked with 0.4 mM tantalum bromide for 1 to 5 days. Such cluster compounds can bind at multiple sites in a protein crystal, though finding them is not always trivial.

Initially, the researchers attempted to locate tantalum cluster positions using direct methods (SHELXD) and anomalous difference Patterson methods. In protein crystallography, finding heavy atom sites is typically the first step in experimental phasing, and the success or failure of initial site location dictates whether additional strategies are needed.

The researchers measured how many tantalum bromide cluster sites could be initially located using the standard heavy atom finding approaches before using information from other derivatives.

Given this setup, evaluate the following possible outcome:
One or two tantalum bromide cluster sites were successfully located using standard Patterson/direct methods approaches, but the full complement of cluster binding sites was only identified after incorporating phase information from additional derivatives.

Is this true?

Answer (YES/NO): YES